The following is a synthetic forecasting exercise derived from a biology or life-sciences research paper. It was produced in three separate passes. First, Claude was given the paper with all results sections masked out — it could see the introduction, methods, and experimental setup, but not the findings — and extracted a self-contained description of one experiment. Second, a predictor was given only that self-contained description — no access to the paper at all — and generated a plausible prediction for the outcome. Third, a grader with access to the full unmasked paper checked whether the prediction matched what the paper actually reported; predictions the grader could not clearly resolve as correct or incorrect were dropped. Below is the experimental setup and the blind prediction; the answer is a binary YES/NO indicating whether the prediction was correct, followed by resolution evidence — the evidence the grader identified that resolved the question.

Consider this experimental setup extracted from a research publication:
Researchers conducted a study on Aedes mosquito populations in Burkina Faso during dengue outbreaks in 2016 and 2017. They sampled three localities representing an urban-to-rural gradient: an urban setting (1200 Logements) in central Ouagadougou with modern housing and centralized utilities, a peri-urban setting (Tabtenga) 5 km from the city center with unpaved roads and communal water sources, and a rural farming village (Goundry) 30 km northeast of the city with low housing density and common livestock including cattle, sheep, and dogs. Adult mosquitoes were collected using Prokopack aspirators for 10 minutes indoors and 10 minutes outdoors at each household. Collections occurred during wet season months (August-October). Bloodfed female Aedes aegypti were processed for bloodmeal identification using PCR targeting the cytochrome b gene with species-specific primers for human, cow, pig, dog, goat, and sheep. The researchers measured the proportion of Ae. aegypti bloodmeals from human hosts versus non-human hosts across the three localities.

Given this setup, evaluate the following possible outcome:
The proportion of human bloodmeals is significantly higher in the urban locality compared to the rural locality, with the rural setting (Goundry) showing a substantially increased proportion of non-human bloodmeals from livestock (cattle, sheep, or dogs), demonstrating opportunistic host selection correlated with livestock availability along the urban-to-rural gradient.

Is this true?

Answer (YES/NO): NO